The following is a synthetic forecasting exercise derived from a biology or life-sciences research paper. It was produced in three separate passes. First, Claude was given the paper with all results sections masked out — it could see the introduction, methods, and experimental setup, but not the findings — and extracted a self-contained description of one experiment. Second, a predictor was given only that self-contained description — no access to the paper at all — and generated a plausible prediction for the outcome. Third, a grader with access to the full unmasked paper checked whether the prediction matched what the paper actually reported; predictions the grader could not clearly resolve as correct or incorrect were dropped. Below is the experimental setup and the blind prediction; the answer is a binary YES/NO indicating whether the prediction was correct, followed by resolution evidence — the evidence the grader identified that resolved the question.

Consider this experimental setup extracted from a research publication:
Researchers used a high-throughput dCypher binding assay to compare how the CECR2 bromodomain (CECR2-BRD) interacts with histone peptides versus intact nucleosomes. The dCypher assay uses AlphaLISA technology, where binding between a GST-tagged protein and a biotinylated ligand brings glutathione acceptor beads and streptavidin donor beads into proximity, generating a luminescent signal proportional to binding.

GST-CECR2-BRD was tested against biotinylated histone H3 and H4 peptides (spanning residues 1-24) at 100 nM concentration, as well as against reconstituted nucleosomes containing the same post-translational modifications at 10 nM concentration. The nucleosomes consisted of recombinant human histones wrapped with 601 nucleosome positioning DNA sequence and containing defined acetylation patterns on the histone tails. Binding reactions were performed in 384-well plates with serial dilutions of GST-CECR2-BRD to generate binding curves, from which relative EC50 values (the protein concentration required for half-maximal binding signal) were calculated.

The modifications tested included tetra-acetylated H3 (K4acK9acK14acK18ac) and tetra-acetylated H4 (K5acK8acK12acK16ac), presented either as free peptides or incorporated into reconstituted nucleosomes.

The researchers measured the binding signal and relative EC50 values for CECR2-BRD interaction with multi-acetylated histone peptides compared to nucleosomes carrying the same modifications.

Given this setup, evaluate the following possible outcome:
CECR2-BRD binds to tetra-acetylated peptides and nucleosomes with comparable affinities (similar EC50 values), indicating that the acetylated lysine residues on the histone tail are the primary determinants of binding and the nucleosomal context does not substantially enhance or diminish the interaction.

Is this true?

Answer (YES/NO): YES